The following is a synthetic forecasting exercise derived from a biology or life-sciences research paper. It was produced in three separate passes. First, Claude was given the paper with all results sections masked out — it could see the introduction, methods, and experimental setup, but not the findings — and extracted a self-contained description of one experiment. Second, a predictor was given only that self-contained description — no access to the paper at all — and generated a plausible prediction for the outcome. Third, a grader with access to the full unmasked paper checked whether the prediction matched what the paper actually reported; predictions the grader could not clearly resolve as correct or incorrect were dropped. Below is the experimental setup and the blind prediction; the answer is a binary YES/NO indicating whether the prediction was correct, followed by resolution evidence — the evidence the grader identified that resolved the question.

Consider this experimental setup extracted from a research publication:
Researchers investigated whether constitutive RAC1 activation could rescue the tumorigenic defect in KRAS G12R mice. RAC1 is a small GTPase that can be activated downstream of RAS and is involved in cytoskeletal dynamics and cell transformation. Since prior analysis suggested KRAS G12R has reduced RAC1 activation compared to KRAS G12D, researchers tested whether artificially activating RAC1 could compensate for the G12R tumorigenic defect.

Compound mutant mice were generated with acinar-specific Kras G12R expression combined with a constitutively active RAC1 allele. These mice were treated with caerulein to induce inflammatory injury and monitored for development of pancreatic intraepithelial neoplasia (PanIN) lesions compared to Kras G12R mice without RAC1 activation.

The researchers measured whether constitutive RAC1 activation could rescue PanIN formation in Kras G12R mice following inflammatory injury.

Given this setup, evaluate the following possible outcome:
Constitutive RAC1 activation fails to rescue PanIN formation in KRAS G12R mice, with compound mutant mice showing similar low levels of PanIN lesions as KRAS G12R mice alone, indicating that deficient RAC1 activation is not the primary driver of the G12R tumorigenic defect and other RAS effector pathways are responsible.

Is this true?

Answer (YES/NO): NO